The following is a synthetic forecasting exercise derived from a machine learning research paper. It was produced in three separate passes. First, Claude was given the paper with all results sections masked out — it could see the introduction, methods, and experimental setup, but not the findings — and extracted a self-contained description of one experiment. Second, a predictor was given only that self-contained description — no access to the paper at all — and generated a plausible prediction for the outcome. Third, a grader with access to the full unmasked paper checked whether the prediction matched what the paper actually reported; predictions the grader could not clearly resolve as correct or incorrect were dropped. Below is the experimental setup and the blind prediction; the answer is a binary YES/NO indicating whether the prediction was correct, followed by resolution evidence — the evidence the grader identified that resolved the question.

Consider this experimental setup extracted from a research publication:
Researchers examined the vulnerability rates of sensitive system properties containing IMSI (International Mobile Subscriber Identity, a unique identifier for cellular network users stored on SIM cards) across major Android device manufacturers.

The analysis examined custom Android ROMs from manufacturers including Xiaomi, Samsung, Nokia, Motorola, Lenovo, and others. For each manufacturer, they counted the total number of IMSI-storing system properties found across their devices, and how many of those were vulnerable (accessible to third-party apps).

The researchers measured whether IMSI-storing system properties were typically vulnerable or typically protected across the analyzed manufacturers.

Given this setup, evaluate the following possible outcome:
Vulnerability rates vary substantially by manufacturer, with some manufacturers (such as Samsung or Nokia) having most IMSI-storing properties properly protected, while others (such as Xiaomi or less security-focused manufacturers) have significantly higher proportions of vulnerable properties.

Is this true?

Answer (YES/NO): NO